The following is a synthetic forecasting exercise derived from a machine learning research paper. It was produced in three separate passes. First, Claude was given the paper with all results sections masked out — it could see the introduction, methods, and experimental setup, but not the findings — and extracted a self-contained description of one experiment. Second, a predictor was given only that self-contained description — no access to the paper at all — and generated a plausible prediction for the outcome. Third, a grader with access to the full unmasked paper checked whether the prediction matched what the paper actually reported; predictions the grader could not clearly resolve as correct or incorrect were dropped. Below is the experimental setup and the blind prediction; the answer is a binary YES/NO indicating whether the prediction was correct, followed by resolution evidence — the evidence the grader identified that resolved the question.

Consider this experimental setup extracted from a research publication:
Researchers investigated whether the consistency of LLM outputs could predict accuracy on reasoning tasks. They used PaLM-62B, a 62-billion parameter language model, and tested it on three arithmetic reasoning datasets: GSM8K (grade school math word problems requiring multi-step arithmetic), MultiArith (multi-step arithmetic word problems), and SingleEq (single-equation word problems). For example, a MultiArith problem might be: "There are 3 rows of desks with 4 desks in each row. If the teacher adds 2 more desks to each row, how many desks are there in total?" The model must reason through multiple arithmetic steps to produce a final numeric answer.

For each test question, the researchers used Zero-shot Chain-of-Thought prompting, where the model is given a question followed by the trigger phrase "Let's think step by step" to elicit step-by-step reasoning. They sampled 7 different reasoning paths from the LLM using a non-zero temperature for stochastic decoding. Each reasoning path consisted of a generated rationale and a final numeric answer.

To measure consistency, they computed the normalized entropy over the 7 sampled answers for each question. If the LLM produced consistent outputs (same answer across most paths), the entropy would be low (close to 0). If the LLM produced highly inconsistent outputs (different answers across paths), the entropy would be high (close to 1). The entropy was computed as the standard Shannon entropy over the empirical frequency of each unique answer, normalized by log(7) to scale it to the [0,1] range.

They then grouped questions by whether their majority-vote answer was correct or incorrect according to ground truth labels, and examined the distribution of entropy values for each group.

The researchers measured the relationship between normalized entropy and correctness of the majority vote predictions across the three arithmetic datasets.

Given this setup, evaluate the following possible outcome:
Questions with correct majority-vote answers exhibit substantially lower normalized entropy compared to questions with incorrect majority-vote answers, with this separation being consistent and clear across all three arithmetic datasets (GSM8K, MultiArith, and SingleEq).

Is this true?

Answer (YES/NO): YES